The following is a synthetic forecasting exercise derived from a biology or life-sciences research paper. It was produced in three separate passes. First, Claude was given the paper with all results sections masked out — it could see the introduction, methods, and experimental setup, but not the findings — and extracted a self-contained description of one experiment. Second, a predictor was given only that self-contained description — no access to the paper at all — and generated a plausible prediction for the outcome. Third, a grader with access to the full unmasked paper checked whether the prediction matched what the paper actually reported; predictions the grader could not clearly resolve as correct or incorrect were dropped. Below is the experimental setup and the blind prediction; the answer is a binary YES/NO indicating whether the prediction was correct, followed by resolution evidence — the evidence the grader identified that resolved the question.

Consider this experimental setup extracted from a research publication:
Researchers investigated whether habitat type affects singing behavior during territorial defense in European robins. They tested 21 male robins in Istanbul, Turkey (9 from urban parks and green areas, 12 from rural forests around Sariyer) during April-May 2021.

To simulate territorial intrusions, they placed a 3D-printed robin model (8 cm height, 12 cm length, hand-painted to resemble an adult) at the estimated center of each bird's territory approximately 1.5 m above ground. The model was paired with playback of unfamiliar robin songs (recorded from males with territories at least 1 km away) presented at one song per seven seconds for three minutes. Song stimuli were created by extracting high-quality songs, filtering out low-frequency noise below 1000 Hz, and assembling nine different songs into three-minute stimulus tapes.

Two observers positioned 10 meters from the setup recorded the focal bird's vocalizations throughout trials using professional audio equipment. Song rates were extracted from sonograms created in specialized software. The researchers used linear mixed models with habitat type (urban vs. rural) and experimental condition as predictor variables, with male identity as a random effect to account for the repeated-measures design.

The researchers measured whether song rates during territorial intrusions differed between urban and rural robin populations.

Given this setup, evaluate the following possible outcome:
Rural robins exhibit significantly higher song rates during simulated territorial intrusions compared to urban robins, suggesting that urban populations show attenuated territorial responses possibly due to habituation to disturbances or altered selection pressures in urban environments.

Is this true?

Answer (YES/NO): NO